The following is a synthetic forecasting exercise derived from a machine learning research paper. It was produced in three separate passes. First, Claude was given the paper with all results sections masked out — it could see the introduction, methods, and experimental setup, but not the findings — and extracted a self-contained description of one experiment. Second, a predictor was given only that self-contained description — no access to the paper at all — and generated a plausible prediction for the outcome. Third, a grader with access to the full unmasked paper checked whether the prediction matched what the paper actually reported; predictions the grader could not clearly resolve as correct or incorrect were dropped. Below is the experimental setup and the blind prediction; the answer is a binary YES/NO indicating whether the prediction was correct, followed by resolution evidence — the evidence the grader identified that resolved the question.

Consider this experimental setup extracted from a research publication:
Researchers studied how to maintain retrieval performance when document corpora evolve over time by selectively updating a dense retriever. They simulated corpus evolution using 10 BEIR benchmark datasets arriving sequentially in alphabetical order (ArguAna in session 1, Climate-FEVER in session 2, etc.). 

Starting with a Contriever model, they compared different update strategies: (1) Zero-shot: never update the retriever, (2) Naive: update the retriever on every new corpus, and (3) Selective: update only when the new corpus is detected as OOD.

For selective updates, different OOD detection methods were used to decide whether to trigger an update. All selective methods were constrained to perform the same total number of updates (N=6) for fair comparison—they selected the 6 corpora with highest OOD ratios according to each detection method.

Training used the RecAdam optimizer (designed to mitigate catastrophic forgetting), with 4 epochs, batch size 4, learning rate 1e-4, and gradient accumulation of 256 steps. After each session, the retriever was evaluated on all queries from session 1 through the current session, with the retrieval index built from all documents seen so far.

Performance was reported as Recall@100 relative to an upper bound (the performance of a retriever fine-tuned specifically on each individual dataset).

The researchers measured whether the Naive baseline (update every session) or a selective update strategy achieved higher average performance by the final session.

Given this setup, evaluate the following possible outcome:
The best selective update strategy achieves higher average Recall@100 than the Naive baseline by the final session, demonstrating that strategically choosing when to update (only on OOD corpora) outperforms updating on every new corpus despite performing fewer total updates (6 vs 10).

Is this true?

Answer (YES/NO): YES